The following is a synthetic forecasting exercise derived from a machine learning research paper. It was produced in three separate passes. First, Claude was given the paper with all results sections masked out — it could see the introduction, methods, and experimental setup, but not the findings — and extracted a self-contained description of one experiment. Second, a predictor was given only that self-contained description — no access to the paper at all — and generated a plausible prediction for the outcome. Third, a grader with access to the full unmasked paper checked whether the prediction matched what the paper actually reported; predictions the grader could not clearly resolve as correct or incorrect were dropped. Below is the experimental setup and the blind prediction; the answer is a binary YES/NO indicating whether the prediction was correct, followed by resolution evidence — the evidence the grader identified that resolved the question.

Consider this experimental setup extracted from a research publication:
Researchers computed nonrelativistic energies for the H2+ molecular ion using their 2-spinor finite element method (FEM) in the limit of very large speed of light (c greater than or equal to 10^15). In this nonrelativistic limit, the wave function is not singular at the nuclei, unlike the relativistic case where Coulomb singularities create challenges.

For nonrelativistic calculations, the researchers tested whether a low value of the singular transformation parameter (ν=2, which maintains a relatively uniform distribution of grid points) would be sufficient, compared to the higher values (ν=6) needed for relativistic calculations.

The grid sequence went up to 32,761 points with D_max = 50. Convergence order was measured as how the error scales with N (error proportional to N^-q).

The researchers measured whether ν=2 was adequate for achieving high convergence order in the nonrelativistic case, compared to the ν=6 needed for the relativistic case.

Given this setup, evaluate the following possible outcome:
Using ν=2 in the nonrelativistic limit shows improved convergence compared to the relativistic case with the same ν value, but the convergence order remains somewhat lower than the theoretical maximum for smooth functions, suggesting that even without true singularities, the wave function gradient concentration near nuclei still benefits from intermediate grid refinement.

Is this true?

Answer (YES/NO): NO